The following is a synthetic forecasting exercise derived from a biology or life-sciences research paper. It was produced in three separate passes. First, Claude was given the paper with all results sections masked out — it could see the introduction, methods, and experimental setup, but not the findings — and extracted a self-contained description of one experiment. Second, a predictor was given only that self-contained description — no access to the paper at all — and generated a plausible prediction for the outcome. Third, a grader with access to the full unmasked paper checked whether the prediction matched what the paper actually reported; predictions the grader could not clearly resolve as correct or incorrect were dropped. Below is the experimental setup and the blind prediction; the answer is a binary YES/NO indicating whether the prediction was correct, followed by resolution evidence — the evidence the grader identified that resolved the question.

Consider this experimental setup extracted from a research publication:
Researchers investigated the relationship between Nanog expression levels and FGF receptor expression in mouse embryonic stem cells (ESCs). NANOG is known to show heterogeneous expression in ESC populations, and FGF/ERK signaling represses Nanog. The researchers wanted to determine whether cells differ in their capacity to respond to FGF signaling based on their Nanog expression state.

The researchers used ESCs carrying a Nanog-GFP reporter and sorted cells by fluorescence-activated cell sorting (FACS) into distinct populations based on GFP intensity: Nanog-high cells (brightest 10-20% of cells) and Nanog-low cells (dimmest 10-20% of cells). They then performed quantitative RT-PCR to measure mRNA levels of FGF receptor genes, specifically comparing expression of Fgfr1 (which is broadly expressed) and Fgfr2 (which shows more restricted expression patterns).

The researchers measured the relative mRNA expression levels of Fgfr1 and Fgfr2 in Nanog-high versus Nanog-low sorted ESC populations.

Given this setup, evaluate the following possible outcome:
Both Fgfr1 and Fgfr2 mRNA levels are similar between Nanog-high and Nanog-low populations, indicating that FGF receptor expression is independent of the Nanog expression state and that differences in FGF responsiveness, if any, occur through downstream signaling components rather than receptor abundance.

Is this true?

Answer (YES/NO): NO